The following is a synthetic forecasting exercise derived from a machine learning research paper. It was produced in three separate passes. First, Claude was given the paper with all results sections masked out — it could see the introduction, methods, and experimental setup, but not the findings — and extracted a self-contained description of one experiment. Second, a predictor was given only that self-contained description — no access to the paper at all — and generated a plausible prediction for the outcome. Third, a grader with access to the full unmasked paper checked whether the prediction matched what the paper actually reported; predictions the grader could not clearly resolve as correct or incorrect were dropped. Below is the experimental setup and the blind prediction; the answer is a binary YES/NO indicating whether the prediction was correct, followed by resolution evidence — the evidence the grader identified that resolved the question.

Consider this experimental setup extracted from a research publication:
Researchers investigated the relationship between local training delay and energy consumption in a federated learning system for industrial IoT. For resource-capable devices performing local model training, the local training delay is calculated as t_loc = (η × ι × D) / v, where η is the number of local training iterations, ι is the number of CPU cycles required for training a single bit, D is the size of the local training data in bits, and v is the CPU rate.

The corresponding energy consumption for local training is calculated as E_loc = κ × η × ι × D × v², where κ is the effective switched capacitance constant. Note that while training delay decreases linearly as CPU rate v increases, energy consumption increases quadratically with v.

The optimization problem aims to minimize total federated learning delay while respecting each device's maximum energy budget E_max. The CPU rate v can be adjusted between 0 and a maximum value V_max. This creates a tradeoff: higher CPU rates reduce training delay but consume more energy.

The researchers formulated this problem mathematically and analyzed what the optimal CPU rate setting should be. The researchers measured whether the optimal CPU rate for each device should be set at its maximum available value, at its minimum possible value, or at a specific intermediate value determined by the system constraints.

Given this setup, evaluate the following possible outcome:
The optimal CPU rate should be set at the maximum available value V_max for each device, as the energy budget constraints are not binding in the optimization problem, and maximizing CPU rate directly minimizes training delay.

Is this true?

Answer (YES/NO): NO